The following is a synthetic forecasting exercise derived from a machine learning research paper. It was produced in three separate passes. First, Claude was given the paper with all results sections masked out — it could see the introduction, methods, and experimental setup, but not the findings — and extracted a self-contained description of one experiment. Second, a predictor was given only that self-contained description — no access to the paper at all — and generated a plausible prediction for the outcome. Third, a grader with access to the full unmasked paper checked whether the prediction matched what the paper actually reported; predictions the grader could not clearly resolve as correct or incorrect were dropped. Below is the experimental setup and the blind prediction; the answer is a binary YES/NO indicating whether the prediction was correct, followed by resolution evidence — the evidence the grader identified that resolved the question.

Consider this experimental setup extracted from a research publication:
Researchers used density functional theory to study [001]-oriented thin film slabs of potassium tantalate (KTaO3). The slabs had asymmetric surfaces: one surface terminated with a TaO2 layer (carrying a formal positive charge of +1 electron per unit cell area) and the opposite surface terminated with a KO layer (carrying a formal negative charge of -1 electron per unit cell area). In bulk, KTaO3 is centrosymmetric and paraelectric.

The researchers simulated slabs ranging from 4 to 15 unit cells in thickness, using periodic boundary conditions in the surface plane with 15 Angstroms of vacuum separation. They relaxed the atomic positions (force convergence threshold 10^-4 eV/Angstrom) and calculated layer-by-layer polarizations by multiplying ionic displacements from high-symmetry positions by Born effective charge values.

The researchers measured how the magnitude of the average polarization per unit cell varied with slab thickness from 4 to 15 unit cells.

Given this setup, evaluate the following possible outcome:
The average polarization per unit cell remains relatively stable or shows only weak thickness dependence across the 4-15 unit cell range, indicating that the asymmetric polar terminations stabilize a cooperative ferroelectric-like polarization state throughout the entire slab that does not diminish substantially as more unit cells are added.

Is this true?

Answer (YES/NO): YES